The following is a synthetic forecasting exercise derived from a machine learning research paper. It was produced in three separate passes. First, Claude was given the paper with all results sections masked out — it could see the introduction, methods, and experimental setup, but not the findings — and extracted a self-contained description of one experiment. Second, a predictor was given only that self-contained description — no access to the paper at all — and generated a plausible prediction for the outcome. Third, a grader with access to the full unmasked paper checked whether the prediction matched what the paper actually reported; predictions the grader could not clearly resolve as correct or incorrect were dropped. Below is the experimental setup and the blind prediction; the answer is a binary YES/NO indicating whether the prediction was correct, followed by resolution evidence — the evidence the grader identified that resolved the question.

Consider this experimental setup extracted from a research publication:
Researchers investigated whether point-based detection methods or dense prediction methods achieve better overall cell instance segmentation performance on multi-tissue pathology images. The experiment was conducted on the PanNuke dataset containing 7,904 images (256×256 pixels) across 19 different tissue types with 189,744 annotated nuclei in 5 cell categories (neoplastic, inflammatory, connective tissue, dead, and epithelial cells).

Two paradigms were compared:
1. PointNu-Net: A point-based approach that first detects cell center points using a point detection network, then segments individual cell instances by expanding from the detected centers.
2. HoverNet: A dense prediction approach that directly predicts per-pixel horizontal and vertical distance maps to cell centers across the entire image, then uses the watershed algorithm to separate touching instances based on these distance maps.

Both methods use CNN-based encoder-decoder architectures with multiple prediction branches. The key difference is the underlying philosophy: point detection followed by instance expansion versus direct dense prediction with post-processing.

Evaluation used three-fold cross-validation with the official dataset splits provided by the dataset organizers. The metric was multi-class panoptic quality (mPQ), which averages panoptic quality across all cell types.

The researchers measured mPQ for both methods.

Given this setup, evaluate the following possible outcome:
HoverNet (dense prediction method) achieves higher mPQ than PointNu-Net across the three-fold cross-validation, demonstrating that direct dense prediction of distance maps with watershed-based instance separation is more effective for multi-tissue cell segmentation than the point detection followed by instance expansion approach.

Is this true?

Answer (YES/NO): NO